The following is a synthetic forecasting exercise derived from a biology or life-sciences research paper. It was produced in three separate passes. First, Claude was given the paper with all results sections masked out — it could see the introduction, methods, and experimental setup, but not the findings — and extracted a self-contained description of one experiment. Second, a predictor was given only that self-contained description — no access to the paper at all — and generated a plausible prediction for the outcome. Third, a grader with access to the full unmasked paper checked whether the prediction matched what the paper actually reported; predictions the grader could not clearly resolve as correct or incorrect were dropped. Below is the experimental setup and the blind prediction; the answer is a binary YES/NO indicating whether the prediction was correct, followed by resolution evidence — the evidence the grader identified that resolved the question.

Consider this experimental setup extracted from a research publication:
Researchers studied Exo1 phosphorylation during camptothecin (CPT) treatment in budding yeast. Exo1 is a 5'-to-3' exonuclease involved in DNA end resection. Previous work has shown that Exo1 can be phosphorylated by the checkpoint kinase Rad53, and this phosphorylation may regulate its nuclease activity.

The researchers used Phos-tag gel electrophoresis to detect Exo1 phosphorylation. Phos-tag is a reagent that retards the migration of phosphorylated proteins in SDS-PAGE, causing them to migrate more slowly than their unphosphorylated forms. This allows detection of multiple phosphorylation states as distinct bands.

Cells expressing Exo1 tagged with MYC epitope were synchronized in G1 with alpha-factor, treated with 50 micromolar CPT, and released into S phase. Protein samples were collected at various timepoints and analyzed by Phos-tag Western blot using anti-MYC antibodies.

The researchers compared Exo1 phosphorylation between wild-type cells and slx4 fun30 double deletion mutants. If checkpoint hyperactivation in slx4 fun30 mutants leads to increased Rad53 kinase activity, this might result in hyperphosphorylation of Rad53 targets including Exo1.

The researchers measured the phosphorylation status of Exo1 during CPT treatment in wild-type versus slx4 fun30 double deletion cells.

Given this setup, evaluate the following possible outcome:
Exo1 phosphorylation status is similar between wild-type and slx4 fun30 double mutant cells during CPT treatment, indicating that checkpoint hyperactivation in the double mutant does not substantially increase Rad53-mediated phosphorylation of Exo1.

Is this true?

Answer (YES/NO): NO